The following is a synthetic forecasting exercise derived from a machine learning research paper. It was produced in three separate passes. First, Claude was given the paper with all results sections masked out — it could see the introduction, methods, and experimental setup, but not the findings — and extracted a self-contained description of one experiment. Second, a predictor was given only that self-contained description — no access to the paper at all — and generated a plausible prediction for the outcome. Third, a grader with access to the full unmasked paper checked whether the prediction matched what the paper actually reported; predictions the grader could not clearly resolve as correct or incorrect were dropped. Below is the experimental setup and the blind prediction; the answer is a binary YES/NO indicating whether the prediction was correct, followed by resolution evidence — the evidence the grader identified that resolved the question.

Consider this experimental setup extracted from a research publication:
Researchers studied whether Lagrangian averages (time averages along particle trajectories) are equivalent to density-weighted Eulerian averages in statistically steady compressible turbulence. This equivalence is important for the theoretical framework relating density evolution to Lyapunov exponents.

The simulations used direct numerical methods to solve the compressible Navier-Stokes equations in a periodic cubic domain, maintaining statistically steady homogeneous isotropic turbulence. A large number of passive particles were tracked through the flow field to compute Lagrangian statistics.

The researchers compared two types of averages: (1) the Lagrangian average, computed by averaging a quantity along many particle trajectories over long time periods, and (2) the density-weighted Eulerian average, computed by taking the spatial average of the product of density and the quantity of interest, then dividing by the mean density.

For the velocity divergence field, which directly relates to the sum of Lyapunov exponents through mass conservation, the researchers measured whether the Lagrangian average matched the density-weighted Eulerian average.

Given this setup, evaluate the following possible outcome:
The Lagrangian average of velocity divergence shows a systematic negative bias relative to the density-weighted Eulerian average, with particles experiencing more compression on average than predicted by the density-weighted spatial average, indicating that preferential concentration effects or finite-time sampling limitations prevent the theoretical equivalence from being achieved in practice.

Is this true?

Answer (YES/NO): NO